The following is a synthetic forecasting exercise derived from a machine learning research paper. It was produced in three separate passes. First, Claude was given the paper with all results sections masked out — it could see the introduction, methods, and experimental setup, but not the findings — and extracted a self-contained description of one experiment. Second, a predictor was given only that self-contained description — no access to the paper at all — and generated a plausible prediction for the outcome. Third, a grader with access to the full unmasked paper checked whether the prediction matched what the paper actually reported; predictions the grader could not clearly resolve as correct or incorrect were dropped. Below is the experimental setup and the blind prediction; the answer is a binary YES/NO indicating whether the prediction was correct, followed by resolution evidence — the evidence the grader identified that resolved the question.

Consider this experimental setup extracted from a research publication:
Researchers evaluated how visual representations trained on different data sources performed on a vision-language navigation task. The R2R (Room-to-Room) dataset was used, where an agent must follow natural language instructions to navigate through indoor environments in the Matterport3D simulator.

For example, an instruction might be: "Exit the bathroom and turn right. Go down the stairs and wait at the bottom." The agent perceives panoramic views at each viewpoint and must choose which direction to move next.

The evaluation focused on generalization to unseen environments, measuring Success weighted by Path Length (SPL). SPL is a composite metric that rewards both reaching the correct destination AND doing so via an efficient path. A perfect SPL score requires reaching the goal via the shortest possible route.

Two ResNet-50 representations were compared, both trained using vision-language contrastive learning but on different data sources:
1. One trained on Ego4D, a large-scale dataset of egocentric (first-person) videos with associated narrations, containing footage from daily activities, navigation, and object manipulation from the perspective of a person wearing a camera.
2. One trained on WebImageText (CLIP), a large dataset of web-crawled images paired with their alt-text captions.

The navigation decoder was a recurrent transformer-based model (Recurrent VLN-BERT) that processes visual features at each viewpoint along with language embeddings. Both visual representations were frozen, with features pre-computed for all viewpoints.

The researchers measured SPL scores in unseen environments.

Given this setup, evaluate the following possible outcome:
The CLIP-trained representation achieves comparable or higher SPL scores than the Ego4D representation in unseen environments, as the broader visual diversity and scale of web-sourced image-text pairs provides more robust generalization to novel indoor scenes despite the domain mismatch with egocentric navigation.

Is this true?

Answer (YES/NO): YES